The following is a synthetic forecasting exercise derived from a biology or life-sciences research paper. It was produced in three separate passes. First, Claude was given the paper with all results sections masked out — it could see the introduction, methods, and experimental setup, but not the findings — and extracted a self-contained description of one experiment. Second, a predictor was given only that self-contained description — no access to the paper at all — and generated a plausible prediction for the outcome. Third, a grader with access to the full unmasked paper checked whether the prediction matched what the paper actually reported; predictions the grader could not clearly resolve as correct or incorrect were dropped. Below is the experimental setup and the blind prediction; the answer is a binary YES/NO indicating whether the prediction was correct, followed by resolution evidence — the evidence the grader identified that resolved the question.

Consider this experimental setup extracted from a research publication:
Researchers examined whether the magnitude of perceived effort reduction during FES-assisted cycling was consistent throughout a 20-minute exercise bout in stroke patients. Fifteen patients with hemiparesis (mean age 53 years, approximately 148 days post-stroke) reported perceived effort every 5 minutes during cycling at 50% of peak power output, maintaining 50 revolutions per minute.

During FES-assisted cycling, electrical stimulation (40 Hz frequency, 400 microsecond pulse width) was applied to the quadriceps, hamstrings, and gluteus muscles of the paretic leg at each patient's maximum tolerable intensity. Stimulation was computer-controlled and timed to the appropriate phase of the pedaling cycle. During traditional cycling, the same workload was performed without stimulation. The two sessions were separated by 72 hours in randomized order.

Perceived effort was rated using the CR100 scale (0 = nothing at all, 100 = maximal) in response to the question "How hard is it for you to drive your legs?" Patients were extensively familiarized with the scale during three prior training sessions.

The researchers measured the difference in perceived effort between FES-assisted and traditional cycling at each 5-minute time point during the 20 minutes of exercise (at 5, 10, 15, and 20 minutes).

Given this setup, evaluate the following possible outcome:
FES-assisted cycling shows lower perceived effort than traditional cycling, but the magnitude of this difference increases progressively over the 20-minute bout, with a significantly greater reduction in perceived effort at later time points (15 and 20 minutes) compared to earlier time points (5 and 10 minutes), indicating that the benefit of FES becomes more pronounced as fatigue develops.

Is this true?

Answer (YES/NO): NO